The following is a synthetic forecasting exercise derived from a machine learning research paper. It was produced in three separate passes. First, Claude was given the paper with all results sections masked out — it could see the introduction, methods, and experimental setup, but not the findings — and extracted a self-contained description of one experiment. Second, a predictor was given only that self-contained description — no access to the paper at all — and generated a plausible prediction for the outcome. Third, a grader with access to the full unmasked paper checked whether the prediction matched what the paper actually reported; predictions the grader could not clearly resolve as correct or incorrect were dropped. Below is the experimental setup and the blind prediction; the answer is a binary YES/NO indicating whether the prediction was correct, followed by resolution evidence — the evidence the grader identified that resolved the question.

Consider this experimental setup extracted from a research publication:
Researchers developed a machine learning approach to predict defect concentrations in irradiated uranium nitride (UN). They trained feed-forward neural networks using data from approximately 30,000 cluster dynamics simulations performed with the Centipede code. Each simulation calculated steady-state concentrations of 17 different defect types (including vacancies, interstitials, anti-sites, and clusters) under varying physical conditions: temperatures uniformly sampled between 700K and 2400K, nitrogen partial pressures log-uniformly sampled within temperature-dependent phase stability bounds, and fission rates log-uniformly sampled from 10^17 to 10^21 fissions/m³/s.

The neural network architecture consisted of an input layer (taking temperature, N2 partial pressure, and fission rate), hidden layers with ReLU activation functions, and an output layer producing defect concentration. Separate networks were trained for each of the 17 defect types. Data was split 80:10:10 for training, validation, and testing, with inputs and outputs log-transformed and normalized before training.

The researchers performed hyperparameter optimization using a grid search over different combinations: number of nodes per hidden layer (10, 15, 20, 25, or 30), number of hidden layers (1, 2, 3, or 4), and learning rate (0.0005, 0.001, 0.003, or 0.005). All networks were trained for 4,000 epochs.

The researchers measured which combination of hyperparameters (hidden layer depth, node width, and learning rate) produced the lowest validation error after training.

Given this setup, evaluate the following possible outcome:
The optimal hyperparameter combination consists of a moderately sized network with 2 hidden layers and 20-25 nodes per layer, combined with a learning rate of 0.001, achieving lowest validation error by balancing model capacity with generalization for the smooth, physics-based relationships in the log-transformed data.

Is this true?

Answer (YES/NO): NO